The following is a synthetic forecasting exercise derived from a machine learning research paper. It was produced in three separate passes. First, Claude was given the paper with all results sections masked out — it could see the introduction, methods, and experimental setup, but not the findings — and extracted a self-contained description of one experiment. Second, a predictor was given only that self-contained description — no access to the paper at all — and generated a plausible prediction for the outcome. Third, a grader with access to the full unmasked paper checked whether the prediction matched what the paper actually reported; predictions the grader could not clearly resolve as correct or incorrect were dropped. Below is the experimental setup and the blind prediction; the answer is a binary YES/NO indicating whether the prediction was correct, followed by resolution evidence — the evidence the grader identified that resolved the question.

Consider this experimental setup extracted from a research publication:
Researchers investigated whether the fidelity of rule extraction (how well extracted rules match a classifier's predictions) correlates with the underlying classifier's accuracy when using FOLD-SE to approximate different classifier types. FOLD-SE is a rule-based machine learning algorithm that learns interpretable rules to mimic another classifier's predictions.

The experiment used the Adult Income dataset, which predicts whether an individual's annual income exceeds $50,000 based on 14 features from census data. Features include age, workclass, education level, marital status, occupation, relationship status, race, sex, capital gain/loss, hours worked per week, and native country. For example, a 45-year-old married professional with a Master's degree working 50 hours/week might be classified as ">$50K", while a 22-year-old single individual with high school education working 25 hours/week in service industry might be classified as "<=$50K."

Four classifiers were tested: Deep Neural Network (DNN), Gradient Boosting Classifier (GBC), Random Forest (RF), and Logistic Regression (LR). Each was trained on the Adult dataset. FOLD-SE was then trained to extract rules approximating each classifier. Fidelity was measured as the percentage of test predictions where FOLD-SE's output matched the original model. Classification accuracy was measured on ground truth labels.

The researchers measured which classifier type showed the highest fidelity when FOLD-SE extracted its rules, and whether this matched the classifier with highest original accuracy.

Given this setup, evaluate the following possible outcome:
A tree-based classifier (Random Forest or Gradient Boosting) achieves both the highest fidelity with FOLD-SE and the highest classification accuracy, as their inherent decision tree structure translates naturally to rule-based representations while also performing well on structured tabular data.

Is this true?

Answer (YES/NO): YES